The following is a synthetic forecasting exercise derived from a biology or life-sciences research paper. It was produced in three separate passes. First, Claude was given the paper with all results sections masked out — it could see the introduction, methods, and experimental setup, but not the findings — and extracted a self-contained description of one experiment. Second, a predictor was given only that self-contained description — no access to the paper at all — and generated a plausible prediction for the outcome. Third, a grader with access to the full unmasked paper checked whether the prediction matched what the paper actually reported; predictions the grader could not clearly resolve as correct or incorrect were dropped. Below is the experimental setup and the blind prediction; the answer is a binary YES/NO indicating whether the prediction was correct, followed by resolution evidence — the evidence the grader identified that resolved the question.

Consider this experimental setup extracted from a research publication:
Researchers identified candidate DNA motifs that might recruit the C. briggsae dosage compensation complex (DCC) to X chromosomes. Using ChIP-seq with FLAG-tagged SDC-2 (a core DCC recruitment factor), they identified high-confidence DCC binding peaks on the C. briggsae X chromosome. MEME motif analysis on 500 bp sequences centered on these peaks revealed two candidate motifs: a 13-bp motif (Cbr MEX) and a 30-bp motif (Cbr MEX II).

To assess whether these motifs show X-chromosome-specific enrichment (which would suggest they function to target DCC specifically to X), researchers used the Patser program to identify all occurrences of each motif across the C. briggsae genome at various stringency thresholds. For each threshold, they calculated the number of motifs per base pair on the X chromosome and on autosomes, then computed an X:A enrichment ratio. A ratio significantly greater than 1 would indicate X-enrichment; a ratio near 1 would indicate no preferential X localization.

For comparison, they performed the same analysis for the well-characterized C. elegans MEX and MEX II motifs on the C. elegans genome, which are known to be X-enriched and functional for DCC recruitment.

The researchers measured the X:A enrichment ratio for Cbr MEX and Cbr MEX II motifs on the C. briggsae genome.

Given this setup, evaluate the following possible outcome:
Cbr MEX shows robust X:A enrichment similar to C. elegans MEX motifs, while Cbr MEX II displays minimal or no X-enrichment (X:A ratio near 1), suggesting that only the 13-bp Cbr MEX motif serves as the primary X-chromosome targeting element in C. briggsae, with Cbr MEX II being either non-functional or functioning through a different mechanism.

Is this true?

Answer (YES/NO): NO